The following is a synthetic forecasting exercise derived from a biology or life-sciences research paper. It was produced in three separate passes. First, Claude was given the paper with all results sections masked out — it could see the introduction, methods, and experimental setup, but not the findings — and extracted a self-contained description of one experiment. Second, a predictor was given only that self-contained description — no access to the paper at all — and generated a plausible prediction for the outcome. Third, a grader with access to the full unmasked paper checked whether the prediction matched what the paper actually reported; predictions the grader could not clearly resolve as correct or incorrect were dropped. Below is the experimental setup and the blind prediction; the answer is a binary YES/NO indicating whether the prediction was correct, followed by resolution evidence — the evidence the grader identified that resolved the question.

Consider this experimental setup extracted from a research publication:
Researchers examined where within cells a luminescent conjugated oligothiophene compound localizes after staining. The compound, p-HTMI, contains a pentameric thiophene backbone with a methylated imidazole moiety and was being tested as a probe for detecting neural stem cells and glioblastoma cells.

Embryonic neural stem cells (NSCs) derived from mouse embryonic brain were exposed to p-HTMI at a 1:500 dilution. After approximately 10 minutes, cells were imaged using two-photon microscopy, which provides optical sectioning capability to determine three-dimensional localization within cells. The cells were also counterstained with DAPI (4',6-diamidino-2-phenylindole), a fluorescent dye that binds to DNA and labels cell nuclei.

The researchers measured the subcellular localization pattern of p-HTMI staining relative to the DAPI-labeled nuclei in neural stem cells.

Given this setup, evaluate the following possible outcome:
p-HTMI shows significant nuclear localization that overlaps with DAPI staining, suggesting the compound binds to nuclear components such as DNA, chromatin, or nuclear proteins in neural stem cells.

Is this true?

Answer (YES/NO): NO